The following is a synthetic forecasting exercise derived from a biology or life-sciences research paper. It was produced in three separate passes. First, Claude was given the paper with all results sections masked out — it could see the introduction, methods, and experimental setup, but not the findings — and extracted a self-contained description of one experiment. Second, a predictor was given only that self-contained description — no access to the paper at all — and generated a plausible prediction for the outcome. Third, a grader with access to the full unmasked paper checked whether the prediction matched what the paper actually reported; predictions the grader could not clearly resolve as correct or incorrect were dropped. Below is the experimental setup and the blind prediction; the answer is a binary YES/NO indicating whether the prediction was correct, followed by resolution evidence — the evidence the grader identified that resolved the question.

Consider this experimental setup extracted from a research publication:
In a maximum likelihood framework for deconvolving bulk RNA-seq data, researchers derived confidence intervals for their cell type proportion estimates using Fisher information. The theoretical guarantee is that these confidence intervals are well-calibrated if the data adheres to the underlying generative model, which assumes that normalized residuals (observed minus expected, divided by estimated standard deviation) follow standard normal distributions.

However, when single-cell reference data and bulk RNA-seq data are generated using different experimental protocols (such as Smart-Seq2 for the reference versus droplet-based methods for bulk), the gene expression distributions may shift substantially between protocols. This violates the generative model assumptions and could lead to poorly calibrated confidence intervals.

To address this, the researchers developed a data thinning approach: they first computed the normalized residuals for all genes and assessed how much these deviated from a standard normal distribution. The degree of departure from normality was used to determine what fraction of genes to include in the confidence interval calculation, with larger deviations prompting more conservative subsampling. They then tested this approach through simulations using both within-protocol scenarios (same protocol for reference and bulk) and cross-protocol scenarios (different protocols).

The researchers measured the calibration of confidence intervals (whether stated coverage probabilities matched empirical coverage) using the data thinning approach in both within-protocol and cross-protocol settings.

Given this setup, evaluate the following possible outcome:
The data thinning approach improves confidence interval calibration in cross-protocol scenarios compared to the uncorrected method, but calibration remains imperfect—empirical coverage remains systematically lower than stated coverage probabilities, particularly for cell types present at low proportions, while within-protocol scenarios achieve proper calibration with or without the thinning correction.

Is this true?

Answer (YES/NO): NO